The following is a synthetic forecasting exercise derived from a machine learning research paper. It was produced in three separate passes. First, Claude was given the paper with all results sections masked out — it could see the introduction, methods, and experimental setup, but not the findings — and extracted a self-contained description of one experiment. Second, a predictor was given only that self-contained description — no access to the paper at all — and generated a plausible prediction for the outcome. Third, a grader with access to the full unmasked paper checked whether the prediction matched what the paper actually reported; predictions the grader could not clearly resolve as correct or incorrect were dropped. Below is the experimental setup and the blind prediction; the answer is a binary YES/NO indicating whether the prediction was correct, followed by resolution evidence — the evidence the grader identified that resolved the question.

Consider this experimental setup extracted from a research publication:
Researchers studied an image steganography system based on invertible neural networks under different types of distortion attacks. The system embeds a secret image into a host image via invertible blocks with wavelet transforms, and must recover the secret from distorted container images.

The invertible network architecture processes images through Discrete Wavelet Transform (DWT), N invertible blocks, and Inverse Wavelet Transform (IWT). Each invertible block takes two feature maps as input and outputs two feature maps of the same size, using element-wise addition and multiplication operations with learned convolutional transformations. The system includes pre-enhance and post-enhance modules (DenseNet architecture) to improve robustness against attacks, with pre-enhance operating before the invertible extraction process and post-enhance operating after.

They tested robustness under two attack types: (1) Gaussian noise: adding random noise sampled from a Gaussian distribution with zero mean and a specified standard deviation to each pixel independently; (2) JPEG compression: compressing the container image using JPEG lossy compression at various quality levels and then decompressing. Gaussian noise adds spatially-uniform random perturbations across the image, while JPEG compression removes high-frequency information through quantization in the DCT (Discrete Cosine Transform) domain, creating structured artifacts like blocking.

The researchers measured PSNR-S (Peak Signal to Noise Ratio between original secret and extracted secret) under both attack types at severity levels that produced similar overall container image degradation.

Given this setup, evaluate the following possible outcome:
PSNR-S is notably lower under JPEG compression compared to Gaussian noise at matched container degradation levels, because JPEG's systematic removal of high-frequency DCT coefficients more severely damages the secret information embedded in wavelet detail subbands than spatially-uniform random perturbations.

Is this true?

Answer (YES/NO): NO